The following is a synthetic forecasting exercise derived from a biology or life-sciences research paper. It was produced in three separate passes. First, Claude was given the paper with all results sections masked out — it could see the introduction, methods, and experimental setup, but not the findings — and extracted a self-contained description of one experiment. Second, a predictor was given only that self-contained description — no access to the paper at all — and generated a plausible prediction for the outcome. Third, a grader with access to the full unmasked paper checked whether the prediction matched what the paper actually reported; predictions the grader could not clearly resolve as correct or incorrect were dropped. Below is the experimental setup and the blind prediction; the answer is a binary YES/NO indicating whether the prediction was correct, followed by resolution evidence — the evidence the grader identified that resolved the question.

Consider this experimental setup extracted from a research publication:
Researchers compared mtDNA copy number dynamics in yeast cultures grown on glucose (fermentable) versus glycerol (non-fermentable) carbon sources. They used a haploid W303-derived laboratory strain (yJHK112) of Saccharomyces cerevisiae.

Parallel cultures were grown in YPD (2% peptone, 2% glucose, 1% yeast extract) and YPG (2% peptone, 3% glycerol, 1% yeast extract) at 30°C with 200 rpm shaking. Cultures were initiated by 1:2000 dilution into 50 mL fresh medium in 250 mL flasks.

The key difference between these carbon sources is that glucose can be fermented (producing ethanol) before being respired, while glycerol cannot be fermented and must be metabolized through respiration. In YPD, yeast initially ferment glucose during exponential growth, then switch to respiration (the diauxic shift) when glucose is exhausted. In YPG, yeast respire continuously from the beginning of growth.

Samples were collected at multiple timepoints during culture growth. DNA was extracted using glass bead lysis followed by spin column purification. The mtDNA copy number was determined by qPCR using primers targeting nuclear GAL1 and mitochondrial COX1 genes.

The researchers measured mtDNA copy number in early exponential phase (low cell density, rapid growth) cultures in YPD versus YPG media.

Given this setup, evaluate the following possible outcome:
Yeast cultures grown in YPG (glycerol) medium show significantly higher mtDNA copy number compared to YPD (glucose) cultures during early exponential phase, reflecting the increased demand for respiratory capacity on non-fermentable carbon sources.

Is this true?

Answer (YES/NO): YES